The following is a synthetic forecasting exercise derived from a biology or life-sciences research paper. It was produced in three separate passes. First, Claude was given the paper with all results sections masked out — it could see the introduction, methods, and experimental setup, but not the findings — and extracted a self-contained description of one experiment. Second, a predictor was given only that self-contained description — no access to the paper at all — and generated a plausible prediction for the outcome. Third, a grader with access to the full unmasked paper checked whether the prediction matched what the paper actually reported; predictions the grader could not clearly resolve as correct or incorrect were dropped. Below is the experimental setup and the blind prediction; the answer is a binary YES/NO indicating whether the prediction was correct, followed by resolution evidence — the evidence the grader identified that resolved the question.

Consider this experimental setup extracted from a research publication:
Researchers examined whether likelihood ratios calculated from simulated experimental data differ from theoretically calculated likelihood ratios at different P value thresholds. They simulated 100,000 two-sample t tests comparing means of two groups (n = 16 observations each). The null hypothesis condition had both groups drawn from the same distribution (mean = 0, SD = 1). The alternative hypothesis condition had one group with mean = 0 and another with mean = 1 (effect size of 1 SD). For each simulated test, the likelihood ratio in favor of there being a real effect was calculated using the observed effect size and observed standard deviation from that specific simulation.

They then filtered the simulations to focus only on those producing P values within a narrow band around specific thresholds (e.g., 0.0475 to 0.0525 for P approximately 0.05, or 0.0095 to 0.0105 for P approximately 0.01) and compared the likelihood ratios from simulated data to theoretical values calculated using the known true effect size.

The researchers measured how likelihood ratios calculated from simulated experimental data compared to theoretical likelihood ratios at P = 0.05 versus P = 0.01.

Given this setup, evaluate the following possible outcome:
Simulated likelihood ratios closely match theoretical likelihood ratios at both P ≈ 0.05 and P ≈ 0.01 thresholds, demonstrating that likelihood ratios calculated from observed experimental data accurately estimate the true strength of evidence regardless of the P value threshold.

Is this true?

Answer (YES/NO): NO